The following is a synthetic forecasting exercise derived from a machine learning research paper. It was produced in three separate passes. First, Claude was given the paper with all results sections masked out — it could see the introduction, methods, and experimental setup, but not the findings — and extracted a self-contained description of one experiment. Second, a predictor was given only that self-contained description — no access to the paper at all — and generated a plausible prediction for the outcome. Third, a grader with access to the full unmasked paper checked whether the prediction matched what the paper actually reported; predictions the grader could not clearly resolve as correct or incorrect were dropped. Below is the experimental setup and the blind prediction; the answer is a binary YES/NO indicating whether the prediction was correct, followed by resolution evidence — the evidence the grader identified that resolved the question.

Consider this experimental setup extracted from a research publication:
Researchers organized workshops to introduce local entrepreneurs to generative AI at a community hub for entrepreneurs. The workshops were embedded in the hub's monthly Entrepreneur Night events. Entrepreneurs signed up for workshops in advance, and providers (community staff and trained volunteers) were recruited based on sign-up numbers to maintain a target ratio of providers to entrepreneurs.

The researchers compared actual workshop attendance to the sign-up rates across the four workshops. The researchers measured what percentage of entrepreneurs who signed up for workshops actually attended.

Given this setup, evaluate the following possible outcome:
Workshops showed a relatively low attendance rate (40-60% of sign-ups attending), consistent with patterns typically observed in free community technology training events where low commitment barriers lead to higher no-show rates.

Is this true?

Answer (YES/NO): YES